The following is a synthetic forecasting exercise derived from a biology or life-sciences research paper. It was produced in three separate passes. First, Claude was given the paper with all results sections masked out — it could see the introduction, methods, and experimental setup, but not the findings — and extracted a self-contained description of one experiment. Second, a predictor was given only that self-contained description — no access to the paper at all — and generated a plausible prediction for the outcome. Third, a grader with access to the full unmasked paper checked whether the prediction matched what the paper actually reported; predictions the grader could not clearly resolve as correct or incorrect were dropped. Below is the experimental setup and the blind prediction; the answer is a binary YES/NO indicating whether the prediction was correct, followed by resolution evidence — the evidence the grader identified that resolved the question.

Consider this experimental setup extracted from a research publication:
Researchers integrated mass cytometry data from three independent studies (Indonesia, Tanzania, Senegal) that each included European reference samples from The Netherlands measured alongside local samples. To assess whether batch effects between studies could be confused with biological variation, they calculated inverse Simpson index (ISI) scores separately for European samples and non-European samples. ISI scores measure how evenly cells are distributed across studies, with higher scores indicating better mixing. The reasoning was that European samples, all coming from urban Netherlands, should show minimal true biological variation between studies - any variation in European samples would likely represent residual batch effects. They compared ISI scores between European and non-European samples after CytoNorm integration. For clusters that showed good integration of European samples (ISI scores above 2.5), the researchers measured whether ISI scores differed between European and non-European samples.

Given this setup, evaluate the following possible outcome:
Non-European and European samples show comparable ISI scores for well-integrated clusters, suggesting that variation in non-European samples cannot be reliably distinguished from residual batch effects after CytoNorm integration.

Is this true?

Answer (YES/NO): NO